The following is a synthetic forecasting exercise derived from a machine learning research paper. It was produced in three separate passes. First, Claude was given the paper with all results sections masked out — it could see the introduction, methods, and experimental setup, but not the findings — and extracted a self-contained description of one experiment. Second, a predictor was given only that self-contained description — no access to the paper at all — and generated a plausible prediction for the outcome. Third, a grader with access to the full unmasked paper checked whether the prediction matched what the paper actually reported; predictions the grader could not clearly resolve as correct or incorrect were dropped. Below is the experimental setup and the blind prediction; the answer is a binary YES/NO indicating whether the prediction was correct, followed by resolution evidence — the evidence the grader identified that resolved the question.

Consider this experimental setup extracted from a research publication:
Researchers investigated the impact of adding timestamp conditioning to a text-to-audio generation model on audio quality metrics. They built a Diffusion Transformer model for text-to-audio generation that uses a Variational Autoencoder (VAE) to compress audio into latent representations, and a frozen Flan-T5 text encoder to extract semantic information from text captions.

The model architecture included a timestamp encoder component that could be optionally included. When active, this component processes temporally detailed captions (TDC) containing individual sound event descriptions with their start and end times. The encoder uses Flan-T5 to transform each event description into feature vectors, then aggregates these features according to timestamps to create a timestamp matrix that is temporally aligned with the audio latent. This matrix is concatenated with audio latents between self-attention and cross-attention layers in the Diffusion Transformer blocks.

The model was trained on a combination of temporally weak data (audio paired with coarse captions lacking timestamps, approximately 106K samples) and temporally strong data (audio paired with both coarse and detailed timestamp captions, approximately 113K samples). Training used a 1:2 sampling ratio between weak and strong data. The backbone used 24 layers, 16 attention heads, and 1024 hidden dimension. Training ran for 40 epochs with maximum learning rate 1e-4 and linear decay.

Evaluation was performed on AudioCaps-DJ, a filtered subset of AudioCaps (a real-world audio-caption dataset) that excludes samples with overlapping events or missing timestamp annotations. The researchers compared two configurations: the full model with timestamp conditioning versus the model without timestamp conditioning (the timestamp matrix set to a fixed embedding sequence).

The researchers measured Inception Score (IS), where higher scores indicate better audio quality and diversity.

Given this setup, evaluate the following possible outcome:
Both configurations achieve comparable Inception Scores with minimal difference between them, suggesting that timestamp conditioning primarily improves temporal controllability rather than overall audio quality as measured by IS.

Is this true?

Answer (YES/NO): YES